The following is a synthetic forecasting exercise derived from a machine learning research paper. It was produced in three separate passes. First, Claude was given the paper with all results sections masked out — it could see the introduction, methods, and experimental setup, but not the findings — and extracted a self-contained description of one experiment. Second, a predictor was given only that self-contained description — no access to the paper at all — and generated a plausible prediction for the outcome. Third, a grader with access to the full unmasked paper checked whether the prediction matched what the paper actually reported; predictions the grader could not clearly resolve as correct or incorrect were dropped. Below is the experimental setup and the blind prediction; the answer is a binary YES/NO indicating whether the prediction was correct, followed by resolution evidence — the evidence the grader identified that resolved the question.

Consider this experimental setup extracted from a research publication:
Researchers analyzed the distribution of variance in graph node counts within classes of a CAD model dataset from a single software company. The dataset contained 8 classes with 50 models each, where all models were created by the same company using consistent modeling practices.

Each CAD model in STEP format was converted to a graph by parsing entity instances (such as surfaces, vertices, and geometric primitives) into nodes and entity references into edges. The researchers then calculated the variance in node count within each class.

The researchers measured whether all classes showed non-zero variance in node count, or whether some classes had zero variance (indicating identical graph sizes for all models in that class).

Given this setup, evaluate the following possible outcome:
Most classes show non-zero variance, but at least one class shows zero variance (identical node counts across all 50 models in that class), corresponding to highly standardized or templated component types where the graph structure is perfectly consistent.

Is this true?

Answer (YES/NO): NO